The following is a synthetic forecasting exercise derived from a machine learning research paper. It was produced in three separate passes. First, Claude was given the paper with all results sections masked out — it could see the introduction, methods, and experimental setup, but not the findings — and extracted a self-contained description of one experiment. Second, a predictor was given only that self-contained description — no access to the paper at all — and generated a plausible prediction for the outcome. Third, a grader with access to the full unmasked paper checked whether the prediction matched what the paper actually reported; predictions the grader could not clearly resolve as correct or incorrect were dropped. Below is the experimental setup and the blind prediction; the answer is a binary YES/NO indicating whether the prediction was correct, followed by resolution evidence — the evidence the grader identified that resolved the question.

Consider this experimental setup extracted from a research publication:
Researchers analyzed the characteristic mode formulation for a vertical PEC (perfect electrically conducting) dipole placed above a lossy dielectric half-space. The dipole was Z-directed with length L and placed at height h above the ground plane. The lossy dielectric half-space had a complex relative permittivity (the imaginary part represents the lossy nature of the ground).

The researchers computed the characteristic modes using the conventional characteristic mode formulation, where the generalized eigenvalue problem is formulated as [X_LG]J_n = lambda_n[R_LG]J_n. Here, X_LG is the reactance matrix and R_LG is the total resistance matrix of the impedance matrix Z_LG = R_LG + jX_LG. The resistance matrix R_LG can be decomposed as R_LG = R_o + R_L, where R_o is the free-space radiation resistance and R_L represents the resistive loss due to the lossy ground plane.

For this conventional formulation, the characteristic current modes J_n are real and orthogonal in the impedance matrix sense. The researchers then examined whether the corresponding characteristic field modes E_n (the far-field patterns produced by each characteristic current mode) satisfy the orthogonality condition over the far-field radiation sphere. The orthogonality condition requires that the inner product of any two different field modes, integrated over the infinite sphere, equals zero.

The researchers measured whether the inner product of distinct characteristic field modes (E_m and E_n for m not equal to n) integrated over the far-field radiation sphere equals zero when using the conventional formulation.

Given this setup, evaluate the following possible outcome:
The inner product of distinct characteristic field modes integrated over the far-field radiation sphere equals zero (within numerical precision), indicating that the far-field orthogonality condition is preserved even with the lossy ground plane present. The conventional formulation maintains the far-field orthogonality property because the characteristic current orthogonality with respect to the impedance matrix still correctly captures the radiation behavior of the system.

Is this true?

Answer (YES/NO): NO